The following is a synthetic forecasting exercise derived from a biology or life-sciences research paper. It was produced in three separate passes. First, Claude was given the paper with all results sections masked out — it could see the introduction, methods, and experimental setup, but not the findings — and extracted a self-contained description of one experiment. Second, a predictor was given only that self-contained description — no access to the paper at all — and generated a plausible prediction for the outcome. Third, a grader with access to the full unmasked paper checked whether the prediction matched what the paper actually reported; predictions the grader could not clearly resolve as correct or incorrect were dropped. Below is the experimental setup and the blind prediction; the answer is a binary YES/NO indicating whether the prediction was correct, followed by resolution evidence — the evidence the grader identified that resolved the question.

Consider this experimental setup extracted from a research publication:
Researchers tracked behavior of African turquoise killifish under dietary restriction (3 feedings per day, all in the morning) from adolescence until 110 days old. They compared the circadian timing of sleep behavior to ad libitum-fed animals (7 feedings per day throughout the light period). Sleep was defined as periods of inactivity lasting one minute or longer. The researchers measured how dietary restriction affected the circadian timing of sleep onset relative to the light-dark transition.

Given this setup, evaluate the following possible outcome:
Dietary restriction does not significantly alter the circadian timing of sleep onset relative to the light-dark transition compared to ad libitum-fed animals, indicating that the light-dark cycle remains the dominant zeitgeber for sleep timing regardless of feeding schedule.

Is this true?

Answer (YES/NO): NO